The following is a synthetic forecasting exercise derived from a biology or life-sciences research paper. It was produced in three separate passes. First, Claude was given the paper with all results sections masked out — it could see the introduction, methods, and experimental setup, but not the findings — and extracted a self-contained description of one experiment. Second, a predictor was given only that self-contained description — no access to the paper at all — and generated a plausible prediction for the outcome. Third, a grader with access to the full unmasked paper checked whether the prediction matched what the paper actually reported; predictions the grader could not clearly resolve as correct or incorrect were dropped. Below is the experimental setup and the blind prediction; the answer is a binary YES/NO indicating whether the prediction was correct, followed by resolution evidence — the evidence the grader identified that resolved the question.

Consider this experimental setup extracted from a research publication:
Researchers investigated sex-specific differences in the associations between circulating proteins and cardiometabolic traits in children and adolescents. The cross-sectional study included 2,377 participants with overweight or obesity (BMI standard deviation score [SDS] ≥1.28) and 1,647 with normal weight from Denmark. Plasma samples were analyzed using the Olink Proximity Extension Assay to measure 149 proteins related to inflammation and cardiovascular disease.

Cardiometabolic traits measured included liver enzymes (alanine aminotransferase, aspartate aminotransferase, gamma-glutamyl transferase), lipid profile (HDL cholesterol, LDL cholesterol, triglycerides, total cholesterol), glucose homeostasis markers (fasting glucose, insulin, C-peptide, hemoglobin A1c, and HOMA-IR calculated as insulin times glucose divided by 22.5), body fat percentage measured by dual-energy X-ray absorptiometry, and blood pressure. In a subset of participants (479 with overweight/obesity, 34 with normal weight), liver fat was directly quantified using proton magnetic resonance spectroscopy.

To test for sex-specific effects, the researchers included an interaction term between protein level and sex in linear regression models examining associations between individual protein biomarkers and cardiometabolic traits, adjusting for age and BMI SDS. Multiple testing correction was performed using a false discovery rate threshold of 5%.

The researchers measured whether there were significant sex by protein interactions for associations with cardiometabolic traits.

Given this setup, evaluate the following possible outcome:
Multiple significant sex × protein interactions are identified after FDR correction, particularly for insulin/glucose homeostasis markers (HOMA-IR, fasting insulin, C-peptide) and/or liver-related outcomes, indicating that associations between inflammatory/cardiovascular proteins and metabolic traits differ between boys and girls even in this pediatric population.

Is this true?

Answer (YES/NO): YES